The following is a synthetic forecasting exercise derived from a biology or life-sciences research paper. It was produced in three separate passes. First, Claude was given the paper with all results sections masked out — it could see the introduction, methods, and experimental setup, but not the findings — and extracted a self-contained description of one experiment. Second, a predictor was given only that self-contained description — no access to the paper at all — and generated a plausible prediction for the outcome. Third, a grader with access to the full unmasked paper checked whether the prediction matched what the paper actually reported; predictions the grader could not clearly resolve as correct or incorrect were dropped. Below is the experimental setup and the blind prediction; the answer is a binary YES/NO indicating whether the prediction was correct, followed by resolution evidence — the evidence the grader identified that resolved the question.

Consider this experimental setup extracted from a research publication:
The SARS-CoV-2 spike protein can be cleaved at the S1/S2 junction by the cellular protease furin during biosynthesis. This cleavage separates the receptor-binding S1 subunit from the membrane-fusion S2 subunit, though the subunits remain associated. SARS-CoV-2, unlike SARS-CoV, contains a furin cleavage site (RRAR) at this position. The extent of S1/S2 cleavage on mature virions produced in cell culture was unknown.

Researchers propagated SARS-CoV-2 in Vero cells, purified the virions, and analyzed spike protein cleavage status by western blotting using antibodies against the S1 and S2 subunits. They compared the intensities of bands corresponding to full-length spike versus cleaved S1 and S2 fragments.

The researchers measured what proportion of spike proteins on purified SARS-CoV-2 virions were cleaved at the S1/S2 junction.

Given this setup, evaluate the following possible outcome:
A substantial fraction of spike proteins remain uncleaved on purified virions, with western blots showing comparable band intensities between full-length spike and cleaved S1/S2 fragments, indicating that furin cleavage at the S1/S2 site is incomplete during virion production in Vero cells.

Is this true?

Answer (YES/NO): NO